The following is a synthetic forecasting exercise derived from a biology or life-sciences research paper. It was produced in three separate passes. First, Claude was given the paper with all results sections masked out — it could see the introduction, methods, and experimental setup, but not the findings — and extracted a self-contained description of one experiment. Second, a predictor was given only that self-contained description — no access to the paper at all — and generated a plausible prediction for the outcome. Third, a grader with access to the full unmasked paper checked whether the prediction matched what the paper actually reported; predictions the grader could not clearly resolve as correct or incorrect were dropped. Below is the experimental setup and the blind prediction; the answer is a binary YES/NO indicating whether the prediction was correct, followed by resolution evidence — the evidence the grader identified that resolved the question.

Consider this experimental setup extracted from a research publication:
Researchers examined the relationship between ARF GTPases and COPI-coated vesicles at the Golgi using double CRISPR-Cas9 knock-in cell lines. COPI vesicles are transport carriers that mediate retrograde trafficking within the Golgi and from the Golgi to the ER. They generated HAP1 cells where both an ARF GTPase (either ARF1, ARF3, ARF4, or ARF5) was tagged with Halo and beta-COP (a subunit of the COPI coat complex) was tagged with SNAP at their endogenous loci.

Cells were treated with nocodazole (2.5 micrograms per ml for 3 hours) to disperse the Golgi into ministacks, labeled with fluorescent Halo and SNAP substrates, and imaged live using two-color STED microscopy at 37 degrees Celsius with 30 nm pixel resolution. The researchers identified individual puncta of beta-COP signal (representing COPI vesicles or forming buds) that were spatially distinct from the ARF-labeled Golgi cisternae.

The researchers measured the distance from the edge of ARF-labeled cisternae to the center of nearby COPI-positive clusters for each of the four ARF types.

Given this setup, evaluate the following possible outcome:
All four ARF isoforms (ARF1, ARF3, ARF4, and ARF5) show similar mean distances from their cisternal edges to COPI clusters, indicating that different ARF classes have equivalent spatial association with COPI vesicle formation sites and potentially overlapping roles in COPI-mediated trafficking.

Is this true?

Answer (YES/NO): NO